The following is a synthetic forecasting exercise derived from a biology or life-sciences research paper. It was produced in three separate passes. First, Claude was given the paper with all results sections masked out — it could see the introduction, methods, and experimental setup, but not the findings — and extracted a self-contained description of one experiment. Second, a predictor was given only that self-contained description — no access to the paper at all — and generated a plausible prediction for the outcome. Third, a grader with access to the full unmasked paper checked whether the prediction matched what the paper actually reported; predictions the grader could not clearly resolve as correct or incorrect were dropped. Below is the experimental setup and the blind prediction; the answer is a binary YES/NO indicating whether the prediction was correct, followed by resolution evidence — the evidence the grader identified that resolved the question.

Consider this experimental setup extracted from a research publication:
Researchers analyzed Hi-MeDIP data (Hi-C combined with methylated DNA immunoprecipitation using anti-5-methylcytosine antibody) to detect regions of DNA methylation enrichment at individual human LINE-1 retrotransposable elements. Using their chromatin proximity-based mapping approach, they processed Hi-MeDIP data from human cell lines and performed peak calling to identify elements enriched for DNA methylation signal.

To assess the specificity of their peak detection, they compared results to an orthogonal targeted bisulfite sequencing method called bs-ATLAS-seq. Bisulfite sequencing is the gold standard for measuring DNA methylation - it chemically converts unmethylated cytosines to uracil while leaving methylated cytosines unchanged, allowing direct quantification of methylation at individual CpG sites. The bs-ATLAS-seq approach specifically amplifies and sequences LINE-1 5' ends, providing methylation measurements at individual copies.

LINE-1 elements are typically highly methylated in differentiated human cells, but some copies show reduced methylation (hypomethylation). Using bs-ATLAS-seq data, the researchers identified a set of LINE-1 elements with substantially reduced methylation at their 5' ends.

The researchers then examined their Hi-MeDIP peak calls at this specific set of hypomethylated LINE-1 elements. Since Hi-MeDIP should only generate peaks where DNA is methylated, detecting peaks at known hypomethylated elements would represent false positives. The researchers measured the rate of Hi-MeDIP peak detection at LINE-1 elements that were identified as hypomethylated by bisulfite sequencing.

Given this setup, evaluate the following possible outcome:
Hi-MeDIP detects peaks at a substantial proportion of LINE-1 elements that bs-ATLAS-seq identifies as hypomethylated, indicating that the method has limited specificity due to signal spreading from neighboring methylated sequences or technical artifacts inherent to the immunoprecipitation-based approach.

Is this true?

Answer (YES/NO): NO